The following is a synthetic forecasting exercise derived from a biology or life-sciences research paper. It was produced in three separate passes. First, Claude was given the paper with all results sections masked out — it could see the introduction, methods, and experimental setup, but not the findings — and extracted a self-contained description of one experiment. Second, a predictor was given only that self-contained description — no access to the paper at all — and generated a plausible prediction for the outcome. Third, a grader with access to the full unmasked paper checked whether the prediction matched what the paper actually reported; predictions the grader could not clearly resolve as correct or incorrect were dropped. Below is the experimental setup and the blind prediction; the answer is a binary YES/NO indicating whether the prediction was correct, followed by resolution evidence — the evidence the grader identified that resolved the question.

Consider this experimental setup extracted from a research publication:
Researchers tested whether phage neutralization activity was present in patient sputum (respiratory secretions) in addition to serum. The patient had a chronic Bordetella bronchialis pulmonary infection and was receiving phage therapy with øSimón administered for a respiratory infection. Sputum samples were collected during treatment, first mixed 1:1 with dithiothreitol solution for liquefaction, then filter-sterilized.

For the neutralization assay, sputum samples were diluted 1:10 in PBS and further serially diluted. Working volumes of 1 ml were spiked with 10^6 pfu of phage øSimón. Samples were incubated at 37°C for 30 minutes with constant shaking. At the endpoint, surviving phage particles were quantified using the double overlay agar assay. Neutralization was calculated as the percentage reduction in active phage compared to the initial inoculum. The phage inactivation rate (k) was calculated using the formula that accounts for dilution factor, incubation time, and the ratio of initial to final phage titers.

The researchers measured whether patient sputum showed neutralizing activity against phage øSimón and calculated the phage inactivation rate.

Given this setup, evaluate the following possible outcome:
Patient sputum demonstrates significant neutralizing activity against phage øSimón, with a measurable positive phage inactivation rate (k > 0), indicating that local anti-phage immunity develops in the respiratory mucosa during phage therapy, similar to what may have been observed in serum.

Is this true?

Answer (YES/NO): NO